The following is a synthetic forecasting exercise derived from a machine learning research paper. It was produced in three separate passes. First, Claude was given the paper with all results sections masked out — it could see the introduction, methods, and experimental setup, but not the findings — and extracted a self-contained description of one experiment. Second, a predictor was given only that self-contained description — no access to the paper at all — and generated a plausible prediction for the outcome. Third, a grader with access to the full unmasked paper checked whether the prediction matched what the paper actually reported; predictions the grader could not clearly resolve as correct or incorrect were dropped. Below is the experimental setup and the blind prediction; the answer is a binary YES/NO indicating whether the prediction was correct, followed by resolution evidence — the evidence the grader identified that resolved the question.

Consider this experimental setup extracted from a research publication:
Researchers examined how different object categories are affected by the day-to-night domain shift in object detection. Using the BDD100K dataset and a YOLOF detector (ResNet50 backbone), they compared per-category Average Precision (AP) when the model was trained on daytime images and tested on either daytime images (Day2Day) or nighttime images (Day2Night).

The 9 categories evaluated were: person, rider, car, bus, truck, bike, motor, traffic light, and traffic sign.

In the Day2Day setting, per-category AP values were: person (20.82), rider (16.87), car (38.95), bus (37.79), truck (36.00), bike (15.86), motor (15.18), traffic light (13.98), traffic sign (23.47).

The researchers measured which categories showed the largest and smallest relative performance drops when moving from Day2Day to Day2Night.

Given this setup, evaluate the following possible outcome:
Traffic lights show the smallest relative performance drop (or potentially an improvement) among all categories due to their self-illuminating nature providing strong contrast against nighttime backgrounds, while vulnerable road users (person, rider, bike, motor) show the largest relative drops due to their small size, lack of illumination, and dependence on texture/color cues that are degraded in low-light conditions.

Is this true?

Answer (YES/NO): NO